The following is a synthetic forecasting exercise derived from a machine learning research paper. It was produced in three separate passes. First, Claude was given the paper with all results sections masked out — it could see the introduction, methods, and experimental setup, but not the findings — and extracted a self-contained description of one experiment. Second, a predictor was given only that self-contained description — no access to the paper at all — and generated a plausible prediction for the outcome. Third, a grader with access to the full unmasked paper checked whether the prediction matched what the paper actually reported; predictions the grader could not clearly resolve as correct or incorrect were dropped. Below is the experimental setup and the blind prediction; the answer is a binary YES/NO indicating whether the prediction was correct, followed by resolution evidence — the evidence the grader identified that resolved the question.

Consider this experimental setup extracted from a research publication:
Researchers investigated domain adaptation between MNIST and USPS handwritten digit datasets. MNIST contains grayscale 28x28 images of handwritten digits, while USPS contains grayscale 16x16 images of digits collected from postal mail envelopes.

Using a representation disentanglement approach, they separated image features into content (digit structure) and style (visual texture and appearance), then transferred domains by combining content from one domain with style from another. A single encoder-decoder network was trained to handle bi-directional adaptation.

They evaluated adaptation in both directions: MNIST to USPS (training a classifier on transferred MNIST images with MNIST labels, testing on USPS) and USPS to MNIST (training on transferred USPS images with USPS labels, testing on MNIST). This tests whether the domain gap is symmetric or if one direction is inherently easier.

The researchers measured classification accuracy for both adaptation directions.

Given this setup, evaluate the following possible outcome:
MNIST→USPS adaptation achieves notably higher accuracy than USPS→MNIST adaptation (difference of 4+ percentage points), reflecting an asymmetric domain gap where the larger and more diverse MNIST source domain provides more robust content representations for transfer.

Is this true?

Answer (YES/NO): NO